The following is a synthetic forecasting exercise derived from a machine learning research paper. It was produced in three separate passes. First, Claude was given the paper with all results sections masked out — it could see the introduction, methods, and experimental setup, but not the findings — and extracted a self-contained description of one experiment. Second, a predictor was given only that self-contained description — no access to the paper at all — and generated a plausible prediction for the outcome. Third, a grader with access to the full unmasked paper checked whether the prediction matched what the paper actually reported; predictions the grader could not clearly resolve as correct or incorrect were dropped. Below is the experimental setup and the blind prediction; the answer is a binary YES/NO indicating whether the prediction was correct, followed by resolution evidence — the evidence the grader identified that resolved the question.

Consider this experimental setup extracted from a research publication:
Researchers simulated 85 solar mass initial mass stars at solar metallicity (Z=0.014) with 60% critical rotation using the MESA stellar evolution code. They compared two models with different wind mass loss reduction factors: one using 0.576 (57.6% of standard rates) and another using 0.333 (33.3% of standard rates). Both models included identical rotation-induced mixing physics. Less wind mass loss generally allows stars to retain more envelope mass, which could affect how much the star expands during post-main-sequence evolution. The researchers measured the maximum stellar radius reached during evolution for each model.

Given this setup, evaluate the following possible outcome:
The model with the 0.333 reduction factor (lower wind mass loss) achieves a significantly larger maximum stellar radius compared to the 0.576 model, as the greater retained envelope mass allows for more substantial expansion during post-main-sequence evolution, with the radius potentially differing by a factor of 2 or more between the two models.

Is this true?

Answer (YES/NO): NO